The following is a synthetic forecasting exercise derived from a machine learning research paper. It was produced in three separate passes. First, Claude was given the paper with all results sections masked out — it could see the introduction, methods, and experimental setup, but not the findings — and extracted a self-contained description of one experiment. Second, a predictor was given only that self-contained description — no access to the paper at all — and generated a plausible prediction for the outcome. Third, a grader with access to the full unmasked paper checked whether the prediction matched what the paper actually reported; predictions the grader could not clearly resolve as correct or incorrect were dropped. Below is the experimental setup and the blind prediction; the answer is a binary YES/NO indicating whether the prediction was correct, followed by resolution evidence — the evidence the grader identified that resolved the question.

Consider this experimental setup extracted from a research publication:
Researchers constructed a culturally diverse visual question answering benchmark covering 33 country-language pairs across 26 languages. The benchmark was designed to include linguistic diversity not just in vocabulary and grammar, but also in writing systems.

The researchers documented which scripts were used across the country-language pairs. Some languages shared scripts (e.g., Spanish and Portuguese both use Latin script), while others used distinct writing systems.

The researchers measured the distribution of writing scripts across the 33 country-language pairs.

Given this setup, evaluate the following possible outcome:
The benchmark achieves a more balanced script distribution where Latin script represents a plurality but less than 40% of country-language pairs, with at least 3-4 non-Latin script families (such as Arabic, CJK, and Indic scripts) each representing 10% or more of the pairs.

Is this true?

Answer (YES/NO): NO